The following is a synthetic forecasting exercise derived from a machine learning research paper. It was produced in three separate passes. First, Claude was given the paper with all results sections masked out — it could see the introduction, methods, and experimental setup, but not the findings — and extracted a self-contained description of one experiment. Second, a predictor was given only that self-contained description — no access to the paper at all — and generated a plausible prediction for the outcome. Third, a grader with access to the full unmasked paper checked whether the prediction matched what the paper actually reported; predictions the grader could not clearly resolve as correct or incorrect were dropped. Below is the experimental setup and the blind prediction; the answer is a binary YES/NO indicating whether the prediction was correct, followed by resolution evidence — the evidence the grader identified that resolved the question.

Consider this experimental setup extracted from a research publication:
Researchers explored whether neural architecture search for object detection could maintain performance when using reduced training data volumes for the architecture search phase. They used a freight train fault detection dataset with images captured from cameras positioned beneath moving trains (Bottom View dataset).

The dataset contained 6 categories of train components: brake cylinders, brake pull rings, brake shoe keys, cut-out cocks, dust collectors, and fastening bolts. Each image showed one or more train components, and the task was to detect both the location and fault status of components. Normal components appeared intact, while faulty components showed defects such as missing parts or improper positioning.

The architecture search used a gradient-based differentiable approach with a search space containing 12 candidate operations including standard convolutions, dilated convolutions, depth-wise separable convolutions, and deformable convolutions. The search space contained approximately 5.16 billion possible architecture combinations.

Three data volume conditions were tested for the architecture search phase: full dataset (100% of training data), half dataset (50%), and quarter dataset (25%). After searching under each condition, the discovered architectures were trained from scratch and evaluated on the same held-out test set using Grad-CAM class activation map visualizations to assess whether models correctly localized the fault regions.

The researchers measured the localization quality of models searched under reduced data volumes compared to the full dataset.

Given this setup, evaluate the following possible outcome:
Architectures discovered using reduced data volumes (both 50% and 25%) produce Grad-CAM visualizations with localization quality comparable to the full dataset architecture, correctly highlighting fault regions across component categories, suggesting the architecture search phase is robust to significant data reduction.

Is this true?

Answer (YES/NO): YES